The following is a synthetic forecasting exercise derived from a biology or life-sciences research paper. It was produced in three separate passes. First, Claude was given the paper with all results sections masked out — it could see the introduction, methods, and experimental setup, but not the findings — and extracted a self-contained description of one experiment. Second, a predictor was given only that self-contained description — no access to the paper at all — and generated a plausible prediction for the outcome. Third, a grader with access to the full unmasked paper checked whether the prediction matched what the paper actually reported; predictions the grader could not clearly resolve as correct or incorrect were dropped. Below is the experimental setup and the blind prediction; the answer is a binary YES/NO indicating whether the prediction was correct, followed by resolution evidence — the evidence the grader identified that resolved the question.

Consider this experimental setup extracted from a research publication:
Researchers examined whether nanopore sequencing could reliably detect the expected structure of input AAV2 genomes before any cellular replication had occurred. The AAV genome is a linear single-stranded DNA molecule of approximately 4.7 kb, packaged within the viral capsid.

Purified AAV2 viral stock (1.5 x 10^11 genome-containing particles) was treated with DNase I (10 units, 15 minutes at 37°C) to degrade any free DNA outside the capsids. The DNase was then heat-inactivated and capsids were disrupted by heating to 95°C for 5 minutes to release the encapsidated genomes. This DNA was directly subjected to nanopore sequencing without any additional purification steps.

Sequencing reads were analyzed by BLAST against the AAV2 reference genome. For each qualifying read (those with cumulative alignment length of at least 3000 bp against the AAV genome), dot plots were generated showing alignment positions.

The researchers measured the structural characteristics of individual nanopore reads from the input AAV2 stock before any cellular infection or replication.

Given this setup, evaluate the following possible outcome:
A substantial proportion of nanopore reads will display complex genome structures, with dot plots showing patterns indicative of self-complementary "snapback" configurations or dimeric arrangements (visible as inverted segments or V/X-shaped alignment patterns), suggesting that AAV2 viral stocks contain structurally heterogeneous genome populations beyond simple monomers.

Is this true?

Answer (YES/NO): NO